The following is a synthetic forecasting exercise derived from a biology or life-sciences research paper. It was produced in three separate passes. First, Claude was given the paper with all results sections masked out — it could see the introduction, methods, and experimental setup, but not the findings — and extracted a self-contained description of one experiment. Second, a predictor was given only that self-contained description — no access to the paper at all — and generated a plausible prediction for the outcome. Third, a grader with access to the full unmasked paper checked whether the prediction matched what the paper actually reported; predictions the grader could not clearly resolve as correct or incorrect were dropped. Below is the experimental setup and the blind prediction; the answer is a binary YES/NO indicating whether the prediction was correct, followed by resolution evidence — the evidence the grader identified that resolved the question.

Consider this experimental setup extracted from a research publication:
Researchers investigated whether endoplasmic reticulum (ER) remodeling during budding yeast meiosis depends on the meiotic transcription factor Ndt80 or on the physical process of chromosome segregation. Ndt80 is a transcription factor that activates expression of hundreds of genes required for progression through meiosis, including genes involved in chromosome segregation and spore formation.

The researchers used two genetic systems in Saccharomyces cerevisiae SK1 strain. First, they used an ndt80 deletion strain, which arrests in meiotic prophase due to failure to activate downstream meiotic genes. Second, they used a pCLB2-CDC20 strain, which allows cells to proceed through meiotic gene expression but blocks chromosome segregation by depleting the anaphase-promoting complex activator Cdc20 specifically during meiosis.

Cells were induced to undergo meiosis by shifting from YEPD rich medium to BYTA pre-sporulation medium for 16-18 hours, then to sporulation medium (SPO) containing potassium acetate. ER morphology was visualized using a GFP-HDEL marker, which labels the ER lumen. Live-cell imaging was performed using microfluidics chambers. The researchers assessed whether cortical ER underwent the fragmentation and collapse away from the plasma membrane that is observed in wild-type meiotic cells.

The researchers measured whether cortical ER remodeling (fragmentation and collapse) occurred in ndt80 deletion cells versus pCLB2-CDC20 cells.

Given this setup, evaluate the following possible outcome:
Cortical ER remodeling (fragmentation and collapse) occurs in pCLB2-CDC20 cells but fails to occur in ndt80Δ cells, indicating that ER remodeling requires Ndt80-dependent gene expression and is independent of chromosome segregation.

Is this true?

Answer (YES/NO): YES